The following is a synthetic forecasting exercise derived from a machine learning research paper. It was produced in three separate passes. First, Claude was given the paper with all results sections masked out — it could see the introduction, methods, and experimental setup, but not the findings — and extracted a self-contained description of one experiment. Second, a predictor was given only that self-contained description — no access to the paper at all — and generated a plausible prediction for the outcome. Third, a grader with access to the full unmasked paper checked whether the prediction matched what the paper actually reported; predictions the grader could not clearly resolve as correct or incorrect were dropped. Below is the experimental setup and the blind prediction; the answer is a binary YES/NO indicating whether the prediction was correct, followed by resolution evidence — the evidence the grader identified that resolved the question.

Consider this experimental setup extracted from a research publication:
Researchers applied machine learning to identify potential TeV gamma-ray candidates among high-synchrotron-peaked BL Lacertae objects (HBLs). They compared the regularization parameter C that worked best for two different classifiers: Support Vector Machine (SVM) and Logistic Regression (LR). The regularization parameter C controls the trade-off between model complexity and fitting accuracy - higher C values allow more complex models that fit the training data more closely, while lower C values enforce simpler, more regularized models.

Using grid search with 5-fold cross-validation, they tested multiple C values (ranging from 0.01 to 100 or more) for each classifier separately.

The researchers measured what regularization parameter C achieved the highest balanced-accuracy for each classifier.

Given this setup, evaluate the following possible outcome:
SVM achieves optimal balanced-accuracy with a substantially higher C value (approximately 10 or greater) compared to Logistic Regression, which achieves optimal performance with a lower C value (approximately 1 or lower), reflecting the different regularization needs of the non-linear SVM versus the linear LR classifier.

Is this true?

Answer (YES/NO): YES